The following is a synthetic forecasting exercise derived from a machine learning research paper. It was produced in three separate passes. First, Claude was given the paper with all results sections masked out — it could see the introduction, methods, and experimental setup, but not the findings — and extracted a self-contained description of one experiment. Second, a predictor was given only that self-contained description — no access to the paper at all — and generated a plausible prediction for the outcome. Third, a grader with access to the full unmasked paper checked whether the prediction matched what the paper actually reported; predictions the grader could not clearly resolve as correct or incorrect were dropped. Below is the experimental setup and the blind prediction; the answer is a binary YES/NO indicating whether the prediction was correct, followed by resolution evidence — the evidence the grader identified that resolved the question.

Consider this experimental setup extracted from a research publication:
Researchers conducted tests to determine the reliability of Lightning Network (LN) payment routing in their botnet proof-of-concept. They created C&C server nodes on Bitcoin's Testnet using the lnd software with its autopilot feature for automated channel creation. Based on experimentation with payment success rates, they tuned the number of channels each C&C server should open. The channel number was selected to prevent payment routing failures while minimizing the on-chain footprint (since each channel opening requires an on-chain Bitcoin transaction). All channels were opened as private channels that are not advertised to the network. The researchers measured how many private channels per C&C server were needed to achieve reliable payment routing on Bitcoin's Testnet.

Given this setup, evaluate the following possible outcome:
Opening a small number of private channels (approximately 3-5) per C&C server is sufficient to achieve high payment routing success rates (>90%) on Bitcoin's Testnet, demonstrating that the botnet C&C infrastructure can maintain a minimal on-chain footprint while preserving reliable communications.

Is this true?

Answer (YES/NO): YES